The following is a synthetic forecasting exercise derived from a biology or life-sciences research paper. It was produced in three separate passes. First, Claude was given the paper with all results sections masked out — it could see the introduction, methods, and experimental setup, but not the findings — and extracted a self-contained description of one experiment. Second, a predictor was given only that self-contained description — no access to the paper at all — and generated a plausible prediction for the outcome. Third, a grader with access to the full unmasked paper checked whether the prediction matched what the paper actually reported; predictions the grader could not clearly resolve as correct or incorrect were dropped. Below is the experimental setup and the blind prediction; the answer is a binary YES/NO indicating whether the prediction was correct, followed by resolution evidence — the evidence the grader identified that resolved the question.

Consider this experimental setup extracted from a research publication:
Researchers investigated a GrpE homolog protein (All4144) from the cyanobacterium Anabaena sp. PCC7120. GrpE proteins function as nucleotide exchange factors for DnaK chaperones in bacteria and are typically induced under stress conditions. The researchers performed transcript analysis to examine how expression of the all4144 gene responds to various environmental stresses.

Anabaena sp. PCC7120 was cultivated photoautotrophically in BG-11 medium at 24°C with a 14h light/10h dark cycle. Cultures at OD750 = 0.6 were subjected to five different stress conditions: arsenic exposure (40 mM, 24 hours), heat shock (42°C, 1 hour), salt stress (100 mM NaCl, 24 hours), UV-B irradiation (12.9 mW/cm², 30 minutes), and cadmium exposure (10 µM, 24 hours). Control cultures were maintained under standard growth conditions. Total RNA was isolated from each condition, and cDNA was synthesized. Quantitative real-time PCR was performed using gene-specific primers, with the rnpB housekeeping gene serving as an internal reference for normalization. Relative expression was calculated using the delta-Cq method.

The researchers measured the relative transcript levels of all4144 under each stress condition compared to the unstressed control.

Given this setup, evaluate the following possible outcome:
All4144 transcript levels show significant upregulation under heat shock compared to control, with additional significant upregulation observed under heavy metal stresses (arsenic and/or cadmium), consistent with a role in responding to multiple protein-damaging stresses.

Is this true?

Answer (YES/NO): YES